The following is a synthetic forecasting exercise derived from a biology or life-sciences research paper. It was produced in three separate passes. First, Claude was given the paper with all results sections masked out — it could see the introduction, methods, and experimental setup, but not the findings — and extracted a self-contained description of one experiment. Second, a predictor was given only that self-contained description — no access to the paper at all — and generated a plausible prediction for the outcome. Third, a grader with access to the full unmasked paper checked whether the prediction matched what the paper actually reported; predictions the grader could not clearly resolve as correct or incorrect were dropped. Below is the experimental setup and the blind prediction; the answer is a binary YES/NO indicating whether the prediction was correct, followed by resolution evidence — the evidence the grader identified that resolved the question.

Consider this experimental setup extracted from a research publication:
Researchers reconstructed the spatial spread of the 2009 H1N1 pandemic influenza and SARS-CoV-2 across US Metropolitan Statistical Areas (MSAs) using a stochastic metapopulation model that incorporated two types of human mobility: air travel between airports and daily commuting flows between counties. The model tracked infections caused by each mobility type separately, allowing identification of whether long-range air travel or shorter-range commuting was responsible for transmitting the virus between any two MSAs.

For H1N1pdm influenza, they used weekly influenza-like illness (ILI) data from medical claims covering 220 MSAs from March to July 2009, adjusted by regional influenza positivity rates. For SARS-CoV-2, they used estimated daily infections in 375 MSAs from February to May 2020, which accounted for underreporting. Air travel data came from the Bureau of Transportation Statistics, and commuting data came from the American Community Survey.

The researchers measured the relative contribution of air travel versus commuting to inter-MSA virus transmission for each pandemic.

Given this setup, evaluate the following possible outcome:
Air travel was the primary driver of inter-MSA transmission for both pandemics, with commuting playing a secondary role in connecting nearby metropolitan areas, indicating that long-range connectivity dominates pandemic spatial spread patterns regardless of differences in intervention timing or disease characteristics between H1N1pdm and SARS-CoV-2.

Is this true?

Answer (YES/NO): YES